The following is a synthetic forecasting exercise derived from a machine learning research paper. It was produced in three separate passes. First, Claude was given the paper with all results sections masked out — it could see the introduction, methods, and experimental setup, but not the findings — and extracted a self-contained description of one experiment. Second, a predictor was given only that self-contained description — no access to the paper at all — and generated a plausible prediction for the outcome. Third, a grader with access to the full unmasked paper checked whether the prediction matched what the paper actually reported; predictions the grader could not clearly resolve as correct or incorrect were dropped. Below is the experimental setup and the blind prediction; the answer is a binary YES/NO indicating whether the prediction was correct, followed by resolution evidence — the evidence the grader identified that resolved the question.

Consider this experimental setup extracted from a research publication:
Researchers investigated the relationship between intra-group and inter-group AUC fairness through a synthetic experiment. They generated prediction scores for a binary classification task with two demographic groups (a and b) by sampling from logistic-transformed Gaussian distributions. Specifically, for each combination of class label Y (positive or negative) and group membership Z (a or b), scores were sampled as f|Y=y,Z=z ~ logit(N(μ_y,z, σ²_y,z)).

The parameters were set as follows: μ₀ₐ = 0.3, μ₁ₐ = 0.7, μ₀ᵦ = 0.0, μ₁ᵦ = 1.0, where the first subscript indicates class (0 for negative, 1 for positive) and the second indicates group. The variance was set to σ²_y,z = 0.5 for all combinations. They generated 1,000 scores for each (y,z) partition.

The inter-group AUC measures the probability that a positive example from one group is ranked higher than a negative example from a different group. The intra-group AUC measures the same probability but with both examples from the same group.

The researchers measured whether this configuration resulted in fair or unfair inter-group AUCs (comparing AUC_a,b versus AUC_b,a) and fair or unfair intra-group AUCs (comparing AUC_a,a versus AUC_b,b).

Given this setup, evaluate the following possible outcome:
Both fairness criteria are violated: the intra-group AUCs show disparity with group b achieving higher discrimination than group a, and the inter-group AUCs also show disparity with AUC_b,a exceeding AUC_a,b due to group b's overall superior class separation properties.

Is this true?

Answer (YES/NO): NO